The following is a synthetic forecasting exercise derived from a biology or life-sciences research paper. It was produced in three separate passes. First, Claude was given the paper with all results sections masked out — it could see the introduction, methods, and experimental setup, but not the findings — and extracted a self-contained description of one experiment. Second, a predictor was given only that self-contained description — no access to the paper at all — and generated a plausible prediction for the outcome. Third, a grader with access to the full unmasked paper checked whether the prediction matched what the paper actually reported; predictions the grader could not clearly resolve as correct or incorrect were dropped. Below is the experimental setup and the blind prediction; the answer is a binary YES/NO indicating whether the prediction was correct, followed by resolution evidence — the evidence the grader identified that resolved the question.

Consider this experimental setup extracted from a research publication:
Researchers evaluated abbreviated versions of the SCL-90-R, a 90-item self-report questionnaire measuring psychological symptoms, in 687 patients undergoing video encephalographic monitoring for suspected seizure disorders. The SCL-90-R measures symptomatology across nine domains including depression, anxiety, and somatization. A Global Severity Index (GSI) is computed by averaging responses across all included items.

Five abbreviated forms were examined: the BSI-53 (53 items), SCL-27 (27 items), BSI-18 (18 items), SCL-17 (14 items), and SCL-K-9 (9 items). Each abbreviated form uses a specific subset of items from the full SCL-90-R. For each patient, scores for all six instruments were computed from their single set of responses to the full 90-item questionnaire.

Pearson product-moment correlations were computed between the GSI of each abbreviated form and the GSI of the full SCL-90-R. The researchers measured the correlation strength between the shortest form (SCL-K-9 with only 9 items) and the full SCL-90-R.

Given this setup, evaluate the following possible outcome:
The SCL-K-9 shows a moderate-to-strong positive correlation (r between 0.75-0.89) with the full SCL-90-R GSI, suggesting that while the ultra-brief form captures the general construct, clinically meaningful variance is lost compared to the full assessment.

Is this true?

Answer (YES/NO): NO